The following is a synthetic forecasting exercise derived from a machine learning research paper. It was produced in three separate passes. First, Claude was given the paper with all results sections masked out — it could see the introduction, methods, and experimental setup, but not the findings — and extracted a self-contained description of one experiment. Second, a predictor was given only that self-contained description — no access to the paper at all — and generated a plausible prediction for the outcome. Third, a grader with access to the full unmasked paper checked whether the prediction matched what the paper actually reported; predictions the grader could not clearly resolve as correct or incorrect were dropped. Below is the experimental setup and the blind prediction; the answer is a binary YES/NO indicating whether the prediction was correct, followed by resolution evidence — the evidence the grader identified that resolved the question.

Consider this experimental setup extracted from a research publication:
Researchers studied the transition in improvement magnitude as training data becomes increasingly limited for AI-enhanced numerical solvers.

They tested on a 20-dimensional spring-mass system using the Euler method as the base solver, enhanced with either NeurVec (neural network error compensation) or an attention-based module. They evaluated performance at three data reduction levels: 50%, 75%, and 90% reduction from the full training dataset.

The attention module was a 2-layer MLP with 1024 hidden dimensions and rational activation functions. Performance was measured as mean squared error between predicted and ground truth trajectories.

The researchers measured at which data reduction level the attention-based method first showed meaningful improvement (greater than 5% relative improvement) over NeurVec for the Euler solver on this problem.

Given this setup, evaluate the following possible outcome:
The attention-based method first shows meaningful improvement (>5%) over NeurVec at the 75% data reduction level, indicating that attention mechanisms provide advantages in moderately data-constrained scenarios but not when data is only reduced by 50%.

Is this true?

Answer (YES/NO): NO